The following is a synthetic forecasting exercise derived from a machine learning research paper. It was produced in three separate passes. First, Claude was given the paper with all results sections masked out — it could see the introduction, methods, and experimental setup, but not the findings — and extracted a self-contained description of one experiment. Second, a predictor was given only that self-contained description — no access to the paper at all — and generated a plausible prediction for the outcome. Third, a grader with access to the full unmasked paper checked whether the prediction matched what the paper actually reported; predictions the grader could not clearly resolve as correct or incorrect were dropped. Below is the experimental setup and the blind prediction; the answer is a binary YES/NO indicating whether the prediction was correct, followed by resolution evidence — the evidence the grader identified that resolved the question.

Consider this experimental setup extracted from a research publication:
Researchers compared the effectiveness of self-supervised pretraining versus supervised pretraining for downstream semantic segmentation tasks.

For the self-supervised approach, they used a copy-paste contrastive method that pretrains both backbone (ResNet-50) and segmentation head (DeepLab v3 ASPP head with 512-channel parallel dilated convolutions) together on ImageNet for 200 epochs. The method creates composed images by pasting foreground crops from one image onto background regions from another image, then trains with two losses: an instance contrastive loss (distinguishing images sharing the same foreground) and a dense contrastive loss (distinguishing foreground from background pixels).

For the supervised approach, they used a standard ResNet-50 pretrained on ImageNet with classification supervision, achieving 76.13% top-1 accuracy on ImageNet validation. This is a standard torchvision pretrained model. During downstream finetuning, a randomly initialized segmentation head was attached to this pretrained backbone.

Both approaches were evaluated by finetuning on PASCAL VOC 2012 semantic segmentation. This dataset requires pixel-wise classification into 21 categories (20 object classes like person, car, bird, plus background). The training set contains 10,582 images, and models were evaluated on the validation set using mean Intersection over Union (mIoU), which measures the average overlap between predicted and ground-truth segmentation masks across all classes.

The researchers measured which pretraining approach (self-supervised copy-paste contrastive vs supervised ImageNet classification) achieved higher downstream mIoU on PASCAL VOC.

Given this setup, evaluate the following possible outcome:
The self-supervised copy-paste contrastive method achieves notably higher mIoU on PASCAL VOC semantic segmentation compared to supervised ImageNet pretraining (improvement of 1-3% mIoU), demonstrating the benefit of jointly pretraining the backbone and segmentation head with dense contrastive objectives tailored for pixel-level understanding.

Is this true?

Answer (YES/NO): YES